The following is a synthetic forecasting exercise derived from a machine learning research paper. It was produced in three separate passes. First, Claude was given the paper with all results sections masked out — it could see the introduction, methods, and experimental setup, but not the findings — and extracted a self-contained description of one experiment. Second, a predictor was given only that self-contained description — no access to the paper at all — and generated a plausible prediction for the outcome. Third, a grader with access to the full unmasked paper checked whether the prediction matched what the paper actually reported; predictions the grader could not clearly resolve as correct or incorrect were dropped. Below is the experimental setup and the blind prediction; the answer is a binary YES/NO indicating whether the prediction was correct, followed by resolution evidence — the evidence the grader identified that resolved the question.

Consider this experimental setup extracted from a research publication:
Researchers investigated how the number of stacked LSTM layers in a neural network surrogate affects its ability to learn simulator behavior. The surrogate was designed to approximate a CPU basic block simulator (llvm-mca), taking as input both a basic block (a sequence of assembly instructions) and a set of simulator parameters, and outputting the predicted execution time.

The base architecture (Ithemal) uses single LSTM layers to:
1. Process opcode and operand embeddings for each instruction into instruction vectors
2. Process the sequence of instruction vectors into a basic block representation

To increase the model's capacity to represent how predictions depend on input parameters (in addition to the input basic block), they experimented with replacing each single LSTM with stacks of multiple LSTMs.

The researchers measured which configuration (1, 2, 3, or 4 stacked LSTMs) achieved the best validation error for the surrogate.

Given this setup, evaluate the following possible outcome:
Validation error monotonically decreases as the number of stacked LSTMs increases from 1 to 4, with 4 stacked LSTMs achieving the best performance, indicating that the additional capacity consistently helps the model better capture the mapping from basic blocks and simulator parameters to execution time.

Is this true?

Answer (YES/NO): NO